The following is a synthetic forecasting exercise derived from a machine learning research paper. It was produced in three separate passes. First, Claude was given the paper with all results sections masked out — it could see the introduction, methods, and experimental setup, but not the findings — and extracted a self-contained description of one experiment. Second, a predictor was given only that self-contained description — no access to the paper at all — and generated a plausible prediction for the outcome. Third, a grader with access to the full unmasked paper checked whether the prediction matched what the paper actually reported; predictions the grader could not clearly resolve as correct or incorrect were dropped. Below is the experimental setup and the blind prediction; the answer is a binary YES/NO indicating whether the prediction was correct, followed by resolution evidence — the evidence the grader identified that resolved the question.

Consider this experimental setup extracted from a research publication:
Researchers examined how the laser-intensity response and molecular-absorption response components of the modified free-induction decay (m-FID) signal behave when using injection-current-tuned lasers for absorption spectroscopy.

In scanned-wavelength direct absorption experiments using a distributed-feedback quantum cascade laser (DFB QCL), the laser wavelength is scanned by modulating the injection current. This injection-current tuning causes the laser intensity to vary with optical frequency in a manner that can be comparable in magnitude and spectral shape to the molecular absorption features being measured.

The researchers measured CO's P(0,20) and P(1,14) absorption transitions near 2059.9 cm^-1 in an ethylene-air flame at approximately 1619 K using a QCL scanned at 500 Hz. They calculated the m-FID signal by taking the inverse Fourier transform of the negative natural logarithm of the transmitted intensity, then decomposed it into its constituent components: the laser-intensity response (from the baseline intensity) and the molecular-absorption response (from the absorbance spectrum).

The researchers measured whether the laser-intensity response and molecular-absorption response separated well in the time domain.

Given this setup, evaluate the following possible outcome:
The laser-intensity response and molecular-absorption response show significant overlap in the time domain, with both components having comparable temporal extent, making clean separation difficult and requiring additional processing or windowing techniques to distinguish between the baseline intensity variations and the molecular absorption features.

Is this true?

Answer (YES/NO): YES